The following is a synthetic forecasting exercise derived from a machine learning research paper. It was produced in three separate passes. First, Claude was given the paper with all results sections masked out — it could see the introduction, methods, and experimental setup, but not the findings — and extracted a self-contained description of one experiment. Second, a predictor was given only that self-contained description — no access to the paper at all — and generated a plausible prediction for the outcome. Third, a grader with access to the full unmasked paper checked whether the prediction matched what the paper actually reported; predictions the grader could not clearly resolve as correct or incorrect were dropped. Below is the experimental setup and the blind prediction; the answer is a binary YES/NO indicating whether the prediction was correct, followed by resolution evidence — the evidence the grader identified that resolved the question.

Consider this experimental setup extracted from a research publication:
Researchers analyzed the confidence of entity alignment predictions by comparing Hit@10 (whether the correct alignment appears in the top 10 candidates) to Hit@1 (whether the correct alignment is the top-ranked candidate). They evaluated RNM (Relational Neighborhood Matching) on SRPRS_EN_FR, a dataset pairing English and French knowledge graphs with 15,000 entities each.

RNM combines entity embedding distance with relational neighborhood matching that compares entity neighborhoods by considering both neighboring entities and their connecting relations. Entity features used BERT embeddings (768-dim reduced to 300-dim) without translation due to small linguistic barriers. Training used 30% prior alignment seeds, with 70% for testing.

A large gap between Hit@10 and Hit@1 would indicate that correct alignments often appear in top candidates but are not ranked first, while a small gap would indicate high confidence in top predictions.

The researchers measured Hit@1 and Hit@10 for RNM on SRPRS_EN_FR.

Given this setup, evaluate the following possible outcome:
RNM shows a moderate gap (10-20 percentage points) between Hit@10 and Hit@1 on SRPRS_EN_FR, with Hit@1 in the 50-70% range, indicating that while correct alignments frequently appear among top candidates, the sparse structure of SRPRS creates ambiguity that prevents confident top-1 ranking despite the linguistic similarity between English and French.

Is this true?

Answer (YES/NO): NO